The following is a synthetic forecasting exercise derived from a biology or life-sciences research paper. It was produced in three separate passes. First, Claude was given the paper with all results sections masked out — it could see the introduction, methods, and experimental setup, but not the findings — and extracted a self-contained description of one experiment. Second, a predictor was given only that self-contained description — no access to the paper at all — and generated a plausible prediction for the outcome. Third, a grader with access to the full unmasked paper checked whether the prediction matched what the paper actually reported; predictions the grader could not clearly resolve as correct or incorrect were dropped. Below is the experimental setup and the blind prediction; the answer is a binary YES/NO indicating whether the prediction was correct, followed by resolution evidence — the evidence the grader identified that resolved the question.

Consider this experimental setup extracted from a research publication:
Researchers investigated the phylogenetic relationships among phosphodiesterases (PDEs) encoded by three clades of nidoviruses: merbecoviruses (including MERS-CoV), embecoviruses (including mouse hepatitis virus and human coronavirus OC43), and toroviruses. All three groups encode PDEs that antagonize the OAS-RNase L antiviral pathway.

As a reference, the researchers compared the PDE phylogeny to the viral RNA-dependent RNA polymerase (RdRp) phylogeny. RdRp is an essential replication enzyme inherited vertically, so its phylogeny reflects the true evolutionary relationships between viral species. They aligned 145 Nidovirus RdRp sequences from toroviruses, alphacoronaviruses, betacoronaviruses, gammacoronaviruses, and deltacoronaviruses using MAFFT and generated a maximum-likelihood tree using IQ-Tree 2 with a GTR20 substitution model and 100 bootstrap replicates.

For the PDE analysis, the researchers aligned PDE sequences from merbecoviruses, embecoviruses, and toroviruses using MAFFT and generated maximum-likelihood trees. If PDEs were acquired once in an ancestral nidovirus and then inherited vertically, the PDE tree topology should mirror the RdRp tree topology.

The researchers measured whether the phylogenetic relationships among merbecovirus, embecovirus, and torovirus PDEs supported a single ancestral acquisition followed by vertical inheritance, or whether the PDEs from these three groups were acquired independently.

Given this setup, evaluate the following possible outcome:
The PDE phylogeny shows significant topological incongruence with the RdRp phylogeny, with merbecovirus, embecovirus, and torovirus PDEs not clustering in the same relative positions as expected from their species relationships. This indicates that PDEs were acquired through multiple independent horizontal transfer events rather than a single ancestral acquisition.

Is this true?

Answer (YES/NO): YES